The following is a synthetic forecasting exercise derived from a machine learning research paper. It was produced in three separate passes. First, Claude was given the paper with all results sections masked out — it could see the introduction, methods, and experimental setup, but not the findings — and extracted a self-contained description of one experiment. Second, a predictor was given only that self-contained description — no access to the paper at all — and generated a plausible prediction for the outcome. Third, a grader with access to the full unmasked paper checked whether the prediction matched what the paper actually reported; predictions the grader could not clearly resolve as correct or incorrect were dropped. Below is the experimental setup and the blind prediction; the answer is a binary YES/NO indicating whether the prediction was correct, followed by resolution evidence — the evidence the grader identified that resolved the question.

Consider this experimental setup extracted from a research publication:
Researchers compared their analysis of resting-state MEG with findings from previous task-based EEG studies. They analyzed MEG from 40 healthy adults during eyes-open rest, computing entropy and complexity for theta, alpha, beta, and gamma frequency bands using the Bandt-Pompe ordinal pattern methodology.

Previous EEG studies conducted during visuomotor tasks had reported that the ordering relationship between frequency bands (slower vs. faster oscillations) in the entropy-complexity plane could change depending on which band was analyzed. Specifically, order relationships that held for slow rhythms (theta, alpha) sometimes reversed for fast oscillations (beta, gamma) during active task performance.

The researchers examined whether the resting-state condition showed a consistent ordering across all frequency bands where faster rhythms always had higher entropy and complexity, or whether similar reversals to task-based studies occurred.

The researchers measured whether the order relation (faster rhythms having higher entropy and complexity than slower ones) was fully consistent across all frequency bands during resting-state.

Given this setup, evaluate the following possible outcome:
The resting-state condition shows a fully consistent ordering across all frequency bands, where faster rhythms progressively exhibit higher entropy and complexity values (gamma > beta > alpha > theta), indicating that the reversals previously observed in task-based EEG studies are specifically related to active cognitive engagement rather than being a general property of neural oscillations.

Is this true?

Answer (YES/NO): YES